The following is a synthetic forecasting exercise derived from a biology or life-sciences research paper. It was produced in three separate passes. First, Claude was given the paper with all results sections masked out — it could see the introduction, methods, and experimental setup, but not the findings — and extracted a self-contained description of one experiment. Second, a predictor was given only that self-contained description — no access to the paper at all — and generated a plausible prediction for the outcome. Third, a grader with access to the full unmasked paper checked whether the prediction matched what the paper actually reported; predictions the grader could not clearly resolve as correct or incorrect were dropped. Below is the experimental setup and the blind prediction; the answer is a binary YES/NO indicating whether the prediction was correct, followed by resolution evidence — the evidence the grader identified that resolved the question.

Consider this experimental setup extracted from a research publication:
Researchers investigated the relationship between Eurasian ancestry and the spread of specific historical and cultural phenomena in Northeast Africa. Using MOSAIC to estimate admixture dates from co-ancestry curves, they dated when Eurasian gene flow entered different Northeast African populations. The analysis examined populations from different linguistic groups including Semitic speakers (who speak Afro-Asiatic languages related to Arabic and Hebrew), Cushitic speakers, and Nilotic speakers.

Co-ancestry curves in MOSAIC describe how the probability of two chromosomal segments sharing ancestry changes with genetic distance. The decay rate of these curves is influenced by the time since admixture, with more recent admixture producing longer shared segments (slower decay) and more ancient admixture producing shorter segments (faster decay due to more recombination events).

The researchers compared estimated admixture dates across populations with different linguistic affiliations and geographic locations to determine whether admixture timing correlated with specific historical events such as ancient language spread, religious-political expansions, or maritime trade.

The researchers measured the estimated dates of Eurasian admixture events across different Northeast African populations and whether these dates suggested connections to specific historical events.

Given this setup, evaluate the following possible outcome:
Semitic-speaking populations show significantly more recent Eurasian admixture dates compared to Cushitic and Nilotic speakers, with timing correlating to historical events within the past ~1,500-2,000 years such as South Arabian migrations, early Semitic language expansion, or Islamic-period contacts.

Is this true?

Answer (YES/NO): NO